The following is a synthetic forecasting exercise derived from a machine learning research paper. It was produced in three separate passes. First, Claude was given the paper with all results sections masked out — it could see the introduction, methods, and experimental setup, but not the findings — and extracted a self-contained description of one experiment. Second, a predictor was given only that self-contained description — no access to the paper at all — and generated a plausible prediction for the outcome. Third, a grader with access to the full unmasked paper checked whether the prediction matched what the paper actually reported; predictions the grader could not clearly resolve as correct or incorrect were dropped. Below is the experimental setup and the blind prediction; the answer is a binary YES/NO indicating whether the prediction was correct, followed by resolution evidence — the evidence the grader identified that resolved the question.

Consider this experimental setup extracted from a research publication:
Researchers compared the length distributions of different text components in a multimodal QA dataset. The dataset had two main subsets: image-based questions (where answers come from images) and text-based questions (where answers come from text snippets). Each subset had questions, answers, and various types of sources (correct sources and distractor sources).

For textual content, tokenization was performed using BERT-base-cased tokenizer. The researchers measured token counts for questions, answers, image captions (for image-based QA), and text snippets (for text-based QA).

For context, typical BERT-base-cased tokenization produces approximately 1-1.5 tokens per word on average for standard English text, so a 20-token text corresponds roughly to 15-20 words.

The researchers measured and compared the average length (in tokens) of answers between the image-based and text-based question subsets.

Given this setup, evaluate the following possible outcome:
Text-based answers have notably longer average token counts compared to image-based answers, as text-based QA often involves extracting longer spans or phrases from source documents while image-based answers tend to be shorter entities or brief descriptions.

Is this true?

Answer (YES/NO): NO